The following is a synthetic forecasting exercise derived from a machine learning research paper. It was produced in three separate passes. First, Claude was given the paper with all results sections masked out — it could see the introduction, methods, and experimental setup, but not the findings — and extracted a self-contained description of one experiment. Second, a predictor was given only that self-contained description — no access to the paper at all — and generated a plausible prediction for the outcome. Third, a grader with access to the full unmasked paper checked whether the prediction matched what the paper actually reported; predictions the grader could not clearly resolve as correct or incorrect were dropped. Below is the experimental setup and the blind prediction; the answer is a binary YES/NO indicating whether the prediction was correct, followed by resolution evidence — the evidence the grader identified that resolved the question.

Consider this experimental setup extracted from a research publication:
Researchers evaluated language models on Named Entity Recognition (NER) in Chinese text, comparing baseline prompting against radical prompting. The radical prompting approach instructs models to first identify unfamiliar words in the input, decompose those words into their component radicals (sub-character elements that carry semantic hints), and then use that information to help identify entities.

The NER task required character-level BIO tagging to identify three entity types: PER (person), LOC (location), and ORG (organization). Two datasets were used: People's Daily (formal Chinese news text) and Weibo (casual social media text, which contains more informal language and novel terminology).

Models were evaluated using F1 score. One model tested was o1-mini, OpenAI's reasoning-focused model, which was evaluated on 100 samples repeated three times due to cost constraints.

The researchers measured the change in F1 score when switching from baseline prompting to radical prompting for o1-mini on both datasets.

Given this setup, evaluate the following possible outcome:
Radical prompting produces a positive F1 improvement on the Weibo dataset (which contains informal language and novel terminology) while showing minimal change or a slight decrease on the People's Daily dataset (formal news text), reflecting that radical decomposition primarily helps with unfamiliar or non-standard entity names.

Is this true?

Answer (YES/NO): NO